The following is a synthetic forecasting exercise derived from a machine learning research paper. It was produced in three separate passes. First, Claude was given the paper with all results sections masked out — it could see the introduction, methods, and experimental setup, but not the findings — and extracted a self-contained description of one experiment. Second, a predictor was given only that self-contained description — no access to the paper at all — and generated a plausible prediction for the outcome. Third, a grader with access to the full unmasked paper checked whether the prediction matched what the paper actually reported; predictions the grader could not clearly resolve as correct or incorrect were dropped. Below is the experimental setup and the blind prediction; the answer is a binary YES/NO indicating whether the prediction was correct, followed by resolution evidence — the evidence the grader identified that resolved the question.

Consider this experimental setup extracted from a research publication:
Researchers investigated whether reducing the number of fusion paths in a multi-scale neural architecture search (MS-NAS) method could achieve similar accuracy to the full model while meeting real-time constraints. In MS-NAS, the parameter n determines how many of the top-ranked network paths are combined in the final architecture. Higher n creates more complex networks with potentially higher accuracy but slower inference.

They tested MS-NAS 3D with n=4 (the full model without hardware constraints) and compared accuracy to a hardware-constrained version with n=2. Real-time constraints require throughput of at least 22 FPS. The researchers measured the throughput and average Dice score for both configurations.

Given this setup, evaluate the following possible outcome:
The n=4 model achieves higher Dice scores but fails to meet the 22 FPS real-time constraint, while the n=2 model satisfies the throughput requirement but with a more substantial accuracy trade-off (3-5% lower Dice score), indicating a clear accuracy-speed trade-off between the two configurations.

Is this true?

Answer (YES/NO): NO